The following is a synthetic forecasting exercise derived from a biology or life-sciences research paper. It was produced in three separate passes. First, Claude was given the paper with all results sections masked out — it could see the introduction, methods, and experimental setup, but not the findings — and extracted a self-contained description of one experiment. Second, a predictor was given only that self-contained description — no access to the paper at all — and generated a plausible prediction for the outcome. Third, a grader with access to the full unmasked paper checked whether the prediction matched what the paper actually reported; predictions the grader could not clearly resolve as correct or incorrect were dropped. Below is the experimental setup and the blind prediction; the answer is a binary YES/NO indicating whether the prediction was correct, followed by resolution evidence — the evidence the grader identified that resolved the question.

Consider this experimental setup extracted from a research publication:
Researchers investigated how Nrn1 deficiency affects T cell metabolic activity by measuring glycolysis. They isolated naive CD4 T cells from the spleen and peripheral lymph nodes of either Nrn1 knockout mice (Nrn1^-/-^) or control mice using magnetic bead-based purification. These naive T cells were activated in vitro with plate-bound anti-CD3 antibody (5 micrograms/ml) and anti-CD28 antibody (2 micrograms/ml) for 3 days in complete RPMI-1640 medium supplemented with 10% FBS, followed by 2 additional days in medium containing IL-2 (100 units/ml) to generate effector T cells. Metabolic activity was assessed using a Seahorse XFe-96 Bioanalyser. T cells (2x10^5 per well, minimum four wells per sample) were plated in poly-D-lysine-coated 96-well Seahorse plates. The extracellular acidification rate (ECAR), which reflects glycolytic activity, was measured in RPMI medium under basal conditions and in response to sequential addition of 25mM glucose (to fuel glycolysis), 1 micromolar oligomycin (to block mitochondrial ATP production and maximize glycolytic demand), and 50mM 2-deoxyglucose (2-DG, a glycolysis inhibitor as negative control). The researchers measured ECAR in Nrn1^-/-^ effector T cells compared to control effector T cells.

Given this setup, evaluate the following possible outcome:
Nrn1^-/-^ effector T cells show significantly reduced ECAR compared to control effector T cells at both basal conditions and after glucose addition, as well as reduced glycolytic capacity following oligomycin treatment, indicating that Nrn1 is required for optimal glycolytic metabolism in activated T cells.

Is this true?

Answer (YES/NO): NO